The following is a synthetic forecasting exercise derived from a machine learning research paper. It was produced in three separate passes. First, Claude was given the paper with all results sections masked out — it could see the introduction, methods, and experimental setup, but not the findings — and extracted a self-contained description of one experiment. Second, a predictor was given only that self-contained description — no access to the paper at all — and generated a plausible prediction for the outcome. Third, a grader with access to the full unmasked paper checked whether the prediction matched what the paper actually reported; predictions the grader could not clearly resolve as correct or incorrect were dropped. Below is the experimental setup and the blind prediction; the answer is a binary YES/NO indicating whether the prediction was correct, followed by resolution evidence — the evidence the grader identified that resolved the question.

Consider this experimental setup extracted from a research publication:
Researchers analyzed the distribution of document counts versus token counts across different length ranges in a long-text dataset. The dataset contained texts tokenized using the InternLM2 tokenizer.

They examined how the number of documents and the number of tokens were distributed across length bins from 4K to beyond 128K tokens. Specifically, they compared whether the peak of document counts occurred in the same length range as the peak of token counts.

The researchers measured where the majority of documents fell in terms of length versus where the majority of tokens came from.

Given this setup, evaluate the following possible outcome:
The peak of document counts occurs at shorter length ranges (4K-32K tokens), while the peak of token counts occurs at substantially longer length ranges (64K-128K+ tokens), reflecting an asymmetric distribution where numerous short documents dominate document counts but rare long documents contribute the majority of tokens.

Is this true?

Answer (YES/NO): NO